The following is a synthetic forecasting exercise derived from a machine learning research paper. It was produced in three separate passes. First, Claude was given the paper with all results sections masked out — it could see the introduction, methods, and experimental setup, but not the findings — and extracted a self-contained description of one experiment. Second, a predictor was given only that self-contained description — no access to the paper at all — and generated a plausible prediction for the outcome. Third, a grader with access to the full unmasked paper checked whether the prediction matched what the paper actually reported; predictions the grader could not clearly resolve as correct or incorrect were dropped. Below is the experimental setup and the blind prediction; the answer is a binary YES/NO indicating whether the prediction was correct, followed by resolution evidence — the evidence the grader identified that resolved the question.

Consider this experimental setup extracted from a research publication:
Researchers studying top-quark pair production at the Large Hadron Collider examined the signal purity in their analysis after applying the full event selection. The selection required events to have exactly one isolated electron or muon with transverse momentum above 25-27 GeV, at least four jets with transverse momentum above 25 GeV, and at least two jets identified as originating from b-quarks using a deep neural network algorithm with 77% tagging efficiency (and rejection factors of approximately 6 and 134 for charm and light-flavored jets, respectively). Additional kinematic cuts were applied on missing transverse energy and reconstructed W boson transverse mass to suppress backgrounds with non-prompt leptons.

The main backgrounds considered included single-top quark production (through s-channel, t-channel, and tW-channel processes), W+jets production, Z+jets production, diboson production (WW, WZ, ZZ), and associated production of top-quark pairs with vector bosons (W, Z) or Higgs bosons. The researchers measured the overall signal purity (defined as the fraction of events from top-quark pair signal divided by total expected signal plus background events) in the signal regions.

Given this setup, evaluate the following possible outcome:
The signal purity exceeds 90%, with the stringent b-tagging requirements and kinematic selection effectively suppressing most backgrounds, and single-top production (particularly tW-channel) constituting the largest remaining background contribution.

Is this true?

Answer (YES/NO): YES